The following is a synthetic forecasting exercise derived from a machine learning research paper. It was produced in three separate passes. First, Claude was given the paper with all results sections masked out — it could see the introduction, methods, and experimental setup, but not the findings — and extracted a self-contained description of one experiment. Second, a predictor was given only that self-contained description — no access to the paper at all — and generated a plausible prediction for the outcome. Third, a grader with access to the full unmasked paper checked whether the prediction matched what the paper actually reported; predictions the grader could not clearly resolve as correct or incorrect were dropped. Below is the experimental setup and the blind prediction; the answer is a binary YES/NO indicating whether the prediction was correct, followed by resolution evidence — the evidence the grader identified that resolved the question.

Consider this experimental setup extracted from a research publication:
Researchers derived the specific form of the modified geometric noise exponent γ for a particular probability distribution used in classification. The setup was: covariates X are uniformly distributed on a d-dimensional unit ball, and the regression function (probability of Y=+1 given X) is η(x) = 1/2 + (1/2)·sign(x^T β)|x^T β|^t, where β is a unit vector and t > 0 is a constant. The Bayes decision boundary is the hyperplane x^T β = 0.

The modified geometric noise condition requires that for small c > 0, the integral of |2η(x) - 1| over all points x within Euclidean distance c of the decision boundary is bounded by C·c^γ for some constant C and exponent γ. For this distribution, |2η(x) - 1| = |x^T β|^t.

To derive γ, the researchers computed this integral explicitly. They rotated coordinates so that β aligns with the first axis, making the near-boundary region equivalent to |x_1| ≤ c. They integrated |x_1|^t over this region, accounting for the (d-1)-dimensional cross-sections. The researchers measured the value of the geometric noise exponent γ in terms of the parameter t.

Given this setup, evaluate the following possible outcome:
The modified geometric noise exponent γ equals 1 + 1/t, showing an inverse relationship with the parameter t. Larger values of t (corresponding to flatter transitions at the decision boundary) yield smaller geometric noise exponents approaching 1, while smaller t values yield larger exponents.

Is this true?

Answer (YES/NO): NO